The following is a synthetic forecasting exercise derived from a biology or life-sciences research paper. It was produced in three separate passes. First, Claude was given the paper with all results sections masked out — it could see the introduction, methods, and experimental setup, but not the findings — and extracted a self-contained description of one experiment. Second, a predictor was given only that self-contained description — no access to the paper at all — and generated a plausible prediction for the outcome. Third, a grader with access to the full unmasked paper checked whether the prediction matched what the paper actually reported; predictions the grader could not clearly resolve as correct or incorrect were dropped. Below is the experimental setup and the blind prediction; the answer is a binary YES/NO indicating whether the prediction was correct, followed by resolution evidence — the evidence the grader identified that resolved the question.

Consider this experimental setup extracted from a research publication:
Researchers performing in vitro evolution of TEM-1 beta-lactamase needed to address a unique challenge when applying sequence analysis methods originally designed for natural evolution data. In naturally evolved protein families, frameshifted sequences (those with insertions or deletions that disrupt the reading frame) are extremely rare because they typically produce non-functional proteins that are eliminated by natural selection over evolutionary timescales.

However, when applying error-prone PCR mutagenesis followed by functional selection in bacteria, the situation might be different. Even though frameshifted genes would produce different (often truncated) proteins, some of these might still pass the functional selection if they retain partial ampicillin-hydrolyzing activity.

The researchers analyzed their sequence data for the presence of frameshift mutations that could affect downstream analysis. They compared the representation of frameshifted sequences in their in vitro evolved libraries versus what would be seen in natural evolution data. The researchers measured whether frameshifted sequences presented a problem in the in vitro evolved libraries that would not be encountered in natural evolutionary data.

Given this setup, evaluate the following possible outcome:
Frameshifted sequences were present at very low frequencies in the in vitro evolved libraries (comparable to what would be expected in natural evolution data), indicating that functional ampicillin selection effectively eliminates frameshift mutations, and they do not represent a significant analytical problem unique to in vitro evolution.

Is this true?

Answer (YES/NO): NO